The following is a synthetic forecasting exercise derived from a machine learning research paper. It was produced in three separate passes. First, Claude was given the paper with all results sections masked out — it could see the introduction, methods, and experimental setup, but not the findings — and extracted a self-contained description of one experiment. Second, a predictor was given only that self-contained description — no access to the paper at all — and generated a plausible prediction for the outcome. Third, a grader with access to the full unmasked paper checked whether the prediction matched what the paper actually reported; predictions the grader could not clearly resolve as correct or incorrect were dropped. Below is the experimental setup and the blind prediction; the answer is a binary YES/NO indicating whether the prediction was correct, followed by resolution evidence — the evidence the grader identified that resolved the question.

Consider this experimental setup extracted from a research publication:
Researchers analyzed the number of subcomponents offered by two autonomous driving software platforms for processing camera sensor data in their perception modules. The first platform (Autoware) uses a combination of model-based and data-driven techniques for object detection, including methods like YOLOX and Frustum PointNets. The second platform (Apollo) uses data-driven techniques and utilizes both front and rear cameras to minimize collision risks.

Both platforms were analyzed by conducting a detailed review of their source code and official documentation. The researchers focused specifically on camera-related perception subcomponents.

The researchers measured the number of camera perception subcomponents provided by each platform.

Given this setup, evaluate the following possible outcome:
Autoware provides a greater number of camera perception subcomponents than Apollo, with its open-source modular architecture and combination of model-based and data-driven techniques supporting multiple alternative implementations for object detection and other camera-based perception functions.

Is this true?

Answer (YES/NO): NO